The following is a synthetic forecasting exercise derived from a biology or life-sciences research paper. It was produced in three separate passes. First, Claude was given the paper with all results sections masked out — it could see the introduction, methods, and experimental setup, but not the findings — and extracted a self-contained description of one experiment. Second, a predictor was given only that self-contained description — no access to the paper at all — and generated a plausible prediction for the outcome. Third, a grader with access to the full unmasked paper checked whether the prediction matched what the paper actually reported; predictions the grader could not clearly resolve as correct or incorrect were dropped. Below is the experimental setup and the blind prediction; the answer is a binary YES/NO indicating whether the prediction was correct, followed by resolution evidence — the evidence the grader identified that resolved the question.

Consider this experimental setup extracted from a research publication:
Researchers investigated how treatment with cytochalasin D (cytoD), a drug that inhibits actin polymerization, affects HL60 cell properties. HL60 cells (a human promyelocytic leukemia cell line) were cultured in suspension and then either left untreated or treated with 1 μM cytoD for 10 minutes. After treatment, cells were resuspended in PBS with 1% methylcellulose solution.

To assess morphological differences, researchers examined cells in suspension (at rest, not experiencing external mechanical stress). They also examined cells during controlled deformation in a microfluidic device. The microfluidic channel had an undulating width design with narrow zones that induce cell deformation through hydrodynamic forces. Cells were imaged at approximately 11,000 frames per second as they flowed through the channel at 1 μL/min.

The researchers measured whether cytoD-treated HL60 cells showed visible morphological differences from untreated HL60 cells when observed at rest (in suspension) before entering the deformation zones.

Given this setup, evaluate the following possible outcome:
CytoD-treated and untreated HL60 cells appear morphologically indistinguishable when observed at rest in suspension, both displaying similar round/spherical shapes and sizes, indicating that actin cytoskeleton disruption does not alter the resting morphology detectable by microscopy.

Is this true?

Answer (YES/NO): YES